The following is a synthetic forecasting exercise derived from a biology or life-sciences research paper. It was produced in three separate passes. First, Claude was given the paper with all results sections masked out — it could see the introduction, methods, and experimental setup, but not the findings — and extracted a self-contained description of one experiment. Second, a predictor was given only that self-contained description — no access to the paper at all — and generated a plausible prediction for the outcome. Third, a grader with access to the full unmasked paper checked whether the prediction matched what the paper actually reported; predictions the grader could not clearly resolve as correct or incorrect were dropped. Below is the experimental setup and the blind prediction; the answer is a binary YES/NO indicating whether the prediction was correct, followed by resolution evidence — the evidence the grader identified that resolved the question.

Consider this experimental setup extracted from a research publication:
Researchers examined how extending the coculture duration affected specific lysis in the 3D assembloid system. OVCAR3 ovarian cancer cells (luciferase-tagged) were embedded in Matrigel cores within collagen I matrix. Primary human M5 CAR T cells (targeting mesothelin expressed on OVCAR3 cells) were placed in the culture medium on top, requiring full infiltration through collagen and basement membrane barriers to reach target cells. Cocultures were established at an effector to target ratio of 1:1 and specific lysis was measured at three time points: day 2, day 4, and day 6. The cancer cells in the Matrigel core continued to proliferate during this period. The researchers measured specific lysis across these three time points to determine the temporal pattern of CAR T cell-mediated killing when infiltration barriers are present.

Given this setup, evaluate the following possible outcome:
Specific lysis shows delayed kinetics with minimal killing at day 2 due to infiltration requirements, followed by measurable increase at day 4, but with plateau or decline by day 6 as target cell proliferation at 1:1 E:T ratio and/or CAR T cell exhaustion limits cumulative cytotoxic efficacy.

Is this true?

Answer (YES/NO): NO